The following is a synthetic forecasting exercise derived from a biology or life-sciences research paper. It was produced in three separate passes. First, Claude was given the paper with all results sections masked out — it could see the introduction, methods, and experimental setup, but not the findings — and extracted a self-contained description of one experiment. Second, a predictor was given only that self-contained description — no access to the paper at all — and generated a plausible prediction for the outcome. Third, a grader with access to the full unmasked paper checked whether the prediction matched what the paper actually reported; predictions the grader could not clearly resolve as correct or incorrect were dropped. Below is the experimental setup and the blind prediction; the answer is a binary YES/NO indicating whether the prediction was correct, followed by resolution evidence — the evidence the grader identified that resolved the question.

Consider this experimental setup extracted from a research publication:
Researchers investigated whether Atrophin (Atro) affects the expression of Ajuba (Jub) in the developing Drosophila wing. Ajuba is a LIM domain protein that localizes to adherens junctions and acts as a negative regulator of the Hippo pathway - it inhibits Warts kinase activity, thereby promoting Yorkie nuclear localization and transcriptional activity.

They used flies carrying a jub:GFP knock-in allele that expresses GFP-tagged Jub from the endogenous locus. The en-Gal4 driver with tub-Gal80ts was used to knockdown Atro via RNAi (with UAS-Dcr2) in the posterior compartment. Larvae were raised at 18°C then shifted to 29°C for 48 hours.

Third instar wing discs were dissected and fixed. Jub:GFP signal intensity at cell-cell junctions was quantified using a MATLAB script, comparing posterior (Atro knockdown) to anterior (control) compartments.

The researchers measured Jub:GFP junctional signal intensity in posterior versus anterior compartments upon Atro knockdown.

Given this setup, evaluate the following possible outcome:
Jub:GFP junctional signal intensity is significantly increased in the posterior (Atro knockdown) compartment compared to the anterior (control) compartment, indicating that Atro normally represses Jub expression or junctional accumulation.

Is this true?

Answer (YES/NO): NO